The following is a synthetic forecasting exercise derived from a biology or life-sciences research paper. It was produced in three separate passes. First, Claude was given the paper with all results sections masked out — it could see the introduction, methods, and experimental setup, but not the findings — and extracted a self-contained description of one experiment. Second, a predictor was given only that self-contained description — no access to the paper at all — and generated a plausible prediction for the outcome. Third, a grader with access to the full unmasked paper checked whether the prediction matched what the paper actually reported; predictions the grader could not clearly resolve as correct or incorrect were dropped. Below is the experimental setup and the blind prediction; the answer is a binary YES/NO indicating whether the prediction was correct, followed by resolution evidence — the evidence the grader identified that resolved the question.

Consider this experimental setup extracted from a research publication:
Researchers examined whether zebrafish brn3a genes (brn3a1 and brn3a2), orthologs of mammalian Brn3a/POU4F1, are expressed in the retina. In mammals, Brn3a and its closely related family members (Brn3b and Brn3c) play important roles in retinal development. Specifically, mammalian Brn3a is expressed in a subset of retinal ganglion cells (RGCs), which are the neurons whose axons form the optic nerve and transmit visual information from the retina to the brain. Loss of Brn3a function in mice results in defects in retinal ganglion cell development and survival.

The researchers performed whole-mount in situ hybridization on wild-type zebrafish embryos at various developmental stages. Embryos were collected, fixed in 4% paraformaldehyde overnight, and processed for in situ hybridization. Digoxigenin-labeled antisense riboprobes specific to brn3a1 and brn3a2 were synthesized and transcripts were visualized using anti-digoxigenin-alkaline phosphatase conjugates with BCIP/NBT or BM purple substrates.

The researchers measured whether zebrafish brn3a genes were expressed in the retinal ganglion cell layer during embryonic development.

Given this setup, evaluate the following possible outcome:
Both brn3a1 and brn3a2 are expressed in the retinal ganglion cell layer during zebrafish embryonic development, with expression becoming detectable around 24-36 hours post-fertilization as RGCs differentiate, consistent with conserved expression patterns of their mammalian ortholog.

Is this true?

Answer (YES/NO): YES